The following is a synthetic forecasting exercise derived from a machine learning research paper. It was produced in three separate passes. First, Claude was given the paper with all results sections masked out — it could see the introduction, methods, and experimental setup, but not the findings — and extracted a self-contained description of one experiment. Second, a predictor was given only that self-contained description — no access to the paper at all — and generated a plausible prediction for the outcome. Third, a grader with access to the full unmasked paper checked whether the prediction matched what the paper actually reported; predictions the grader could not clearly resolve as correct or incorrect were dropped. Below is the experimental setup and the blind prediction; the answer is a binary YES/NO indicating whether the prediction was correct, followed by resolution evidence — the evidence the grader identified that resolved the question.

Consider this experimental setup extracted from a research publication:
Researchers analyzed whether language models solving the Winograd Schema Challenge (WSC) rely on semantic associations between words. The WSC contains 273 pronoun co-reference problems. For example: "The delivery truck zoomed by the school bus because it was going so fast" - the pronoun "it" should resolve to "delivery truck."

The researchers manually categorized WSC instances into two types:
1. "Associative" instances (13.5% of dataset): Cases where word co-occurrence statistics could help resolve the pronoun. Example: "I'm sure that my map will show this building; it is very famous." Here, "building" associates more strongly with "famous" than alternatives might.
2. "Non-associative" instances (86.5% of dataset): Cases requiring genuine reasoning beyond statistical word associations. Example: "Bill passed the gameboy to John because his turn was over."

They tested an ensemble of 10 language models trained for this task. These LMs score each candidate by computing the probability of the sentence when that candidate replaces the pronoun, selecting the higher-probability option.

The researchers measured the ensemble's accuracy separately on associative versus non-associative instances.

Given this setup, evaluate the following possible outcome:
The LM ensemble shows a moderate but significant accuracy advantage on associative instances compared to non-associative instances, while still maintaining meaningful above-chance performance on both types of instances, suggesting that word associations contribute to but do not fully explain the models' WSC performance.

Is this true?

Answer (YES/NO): NO